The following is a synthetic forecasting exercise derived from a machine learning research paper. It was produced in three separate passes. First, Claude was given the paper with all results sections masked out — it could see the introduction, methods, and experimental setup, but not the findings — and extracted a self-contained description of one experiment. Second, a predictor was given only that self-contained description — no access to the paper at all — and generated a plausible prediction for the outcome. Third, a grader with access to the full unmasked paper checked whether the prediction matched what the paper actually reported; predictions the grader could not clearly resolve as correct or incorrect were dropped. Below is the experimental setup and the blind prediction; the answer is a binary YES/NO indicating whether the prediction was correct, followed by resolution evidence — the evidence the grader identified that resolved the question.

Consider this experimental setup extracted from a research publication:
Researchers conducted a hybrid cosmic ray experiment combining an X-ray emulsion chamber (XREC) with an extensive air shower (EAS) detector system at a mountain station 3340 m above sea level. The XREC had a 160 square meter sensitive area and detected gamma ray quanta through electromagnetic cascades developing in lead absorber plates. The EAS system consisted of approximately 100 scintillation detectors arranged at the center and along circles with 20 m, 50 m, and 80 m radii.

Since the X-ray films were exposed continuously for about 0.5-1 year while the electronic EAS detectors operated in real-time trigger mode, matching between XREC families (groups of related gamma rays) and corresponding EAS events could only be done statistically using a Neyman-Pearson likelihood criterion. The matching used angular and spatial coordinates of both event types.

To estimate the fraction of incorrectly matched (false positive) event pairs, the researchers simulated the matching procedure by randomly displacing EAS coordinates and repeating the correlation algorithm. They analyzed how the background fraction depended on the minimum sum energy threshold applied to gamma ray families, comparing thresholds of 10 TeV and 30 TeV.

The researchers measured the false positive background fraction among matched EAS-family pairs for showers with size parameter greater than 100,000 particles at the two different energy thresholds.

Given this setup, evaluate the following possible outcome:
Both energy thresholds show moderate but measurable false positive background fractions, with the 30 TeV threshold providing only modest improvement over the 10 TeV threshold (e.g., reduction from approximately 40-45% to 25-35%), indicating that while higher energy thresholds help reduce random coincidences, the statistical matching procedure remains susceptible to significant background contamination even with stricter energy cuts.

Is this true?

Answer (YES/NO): NO